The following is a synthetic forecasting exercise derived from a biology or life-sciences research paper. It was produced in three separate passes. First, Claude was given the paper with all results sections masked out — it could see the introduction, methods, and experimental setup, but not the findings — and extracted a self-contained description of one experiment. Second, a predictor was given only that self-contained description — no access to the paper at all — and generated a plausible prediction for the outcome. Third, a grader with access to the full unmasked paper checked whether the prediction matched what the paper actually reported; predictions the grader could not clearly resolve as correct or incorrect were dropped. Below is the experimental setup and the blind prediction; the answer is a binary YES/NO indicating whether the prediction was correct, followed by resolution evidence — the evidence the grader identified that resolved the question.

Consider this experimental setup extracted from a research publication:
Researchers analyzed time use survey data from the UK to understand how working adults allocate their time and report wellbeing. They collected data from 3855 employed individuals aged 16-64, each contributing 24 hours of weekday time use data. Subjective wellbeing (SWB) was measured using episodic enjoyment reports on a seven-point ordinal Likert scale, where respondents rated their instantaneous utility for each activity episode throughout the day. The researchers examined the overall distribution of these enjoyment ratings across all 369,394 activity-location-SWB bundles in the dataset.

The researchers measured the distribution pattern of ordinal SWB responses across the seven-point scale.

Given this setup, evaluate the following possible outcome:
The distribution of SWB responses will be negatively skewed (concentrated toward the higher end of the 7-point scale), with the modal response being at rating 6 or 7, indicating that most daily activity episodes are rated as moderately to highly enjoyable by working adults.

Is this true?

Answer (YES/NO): YES